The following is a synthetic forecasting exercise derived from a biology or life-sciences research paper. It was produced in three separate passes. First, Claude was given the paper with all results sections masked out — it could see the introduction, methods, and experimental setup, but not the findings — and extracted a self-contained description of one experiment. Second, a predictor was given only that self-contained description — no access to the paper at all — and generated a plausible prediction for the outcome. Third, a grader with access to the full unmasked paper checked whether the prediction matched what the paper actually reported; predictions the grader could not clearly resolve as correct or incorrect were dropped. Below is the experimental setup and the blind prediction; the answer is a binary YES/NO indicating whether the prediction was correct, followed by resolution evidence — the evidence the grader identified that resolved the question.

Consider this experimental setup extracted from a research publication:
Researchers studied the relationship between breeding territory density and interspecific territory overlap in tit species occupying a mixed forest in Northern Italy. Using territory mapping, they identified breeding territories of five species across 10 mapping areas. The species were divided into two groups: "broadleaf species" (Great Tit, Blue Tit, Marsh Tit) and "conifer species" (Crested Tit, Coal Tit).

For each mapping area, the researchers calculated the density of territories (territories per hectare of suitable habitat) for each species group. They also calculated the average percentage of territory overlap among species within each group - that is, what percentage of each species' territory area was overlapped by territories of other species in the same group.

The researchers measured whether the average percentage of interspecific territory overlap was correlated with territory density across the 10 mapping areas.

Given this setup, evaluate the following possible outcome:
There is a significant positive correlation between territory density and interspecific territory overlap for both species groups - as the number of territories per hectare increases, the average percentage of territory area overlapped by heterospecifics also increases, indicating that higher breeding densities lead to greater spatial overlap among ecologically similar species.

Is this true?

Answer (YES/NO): NO